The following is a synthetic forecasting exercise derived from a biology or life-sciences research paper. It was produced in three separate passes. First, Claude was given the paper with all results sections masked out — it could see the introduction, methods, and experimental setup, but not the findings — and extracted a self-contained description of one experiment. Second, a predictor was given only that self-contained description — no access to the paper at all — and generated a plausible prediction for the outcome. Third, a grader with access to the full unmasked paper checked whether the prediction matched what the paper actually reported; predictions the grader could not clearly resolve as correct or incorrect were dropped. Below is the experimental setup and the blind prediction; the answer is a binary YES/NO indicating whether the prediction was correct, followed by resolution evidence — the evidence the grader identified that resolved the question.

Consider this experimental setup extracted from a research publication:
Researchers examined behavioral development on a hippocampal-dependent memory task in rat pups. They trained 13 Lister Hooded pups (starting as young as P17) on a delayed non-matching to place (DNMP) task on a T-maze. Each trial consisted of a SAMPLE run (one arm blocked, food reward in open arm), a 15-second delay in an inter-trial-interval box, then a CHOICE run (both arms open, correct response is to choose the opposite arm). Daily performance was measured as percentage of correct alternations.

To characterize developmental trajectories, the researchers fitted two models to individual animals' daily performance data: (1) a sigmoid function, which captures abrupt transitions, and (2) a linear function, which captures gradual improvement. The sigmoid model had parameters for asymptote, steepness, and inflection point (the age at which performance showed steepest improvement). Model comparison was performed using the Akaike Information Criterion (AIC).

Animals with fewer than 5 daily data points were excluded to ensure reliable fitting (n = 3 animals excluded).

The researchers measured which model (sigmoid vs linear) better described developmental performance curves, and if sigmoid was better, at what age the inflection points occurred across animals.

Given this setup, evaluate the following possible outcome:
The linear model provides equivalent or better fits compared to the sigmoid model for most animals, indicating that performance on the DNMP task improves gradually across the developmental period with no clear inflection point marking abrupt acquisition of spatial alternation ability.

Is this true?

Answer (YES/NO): NO